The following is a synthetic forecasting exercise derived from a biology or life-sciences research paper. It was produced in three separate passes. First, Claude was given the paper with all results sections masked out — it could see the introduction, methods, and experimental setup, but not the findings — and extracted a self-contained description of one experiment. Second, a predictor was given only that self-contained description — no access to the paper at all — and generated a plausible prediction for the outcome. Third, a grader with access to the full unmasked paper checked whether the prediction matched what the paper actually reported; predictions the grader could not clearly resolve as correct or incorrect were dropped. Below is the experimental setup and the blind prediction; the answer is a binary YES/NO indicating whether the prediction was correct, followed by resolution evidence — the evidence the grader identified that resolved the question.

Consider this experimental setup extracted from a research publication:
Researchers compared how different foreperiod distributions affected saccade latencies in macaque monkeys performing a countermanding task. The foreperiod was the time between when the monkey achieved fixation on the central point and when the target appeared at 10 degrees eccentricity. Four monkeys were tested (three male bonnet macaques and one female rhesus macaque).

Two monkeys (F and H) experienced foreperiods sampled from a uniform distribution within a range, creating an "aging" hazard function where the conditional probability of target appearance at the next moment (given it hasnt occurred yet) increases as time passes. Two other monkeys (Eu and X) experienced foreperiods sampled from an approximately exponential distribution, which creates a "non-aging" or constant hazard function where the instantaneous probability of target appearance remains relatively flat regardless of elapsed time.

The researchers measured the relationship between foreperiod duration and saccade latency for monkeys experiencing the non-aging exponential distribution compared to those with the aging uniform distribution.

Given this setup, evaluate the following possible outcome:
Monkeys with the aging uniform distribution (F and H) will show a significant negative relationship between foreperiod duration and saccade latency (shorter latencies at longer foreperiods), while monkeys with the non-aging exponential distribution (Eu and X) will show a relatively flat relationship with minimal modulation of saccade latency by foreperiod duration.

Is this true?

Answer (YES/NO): NO